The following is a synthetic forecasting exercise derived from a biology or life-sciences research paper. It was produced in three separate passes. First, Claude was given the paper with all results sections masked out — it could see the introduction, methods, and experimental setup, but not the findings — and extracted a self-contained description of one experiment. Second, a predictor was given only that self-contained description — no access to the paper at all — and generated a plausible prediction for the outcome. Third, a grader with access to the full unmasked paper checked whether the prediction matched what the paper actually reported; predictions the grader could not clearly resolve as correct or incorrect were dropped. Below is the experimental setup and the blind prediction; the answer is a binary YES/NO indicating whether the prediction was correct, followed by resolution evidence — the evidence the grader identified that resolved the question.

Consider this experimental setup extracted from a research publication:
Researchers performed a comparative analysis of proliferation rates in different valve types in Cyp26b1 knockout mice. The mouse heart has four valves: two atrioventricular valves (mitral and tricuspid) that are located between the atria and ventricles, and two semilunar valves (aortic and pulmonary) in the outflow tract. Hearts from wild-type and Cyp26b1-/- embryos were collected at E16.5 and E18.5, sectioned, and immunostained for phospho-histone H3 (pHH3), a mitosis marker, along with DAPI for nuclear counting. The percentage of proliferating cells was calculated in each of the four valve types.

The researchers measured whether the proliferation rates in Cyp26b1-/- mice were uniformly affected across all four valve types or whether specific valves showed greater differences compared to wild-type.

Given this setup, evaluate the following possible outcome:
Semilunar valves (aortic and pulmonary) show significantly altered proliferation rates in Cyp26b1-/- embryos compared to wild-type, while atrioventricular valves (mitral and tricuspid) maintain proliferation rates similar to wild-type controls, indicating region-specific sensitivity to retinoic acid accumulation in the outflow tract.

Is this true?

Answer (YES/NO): NO